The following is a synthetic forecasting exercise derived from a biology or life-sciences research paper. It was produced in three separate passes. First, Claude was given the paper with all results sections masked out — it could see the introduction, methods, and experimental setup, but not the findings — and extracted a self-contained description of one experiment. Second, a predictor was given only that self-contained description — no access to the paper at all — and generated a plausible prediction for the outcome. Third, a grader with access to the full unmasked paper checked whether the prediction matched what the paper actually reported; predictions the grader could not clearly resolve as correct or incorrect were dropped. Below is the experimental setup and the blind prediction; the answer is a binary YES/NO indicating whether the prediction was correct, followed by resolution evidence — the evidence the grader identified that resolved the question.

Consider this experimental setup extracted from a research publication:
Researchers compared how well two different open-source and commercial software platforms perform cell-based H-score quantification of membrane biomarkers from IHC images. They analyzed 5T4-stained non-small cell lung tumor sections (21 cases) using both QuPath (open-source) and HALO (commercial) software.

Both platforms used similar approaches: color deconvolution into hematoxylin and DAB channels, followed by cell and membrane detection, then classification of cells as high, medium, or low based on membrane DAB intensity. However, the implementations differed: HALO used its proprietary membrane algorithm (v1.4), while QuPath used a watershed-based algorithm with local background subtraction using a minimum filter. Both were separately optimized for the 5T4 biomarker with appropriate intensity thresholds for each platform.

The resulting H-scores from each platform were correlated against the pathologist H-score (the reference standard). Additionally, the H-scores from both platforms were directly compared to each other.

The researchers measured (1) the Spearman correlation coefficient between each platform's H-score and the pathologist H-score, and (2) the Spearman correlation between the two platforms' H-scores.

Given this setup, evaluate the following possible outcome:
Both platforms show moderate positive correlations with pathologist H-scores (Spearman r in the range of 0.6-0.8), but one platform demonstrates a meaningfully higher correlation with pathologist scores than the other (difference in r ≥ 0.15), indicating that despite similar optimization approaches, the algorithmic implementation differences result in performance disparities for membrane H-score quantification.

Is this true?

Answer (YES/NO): NO